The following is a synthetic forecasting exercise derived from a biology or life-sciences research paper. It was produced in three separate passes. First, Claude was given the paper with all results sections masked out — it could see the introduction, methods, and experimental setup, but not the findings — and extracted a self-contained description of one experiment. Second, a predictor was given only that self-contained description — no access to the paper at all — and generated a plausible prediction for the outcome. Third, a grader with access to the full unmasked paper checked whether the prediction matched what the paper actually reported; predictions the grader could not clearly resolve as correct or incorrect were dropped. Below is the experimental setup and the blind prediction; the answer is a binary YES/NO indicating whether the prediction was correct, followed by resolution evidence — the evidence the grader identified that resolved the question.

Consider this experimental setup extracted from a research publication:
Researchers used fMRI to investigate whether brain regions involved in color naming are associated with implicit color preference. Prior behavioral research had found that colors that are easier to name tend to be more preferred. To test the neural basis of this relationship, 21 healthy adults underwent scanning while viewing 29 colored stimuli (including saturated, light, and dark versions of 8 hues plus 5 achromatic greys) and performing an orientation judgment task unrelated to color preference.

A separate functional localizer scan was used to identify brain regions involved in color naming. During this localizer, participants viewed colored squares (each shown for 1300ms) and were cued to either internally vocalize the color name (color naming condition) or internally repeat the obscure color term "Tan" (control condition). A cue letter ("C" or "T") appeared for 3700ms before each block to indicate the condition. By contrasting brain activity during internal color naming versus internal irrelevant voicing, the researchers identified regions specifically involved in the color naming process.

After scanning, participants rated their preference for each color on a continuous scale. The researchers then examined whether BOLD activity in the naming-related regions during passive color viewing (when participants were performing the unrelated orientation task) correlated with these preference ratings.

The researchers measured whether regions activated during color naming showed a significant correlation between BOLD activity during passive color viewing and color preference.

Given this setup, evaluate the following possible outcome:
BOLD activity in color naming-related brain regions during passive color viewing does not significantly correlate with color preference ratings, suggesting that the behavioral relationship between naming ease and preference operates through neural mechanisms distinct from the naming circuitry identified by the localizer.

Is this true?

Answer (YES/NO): YES